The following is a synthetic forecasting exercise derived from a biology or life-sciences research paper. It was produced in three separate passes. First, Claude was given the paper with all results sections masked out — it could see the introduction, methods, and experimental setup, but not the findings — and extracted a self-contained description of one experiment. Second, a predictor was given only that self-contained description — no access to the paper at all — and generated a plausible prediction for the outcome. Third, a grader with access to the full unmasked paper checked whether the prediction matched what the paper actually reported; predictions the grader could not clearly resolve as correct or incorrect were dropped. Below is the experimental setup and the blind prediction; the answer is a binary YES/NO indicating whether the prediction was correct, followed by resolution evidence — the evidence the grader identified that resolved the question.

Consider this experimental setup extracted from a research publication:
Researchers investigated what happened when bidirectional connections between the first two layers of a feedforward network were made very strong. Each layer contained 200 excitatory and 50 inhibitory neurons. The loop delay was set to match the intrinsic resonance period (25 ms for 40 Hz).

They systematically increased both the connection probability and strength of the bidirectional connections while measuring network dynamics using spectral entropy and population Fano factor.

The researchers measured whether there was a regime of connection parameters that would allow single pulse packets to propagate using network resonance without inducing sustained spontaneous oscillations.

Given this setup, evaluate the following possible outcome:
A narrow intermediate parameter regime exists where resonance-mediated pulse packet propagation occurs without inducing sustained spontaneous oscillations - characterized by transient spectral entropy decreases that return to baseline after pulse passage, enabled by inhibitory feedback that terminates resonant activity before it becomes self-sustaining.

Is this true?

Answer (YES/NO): NO